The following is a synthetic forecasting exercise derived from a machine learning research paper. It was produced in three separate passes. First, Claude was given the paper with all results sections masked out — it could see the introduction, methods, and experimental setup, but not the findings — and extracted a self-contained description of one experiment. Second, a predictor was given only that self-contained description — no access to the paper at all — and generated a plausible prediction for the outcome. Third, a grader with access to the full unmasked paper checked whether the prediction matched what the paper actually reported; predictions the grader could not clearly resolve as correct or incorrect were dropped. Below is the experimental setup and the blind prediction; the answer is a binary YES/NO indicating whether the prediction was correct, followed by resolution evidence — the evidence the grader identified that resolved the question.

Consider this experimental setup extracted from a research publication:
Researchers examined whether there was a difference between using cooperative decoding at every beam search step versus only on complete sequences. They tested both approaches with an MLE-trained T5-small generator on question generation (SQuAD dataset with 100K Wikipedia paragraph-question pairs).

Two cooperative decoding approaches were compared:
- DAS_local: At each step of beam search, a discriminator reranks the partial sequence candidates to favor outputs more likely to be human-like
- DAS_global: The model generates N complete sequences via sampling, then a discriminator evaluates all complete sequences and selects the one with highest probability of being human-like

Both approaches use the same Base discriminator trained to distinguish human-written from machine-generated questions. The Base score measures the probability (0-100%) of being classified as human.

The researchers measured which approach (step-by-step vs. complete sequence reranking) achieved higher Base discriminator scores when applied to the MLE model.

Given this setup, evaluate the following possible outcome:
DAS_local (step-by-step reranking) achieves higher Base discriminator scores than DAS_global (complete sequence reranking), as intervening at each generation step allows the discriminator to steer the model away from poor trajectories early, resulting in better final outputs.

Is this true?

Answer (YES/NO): YES